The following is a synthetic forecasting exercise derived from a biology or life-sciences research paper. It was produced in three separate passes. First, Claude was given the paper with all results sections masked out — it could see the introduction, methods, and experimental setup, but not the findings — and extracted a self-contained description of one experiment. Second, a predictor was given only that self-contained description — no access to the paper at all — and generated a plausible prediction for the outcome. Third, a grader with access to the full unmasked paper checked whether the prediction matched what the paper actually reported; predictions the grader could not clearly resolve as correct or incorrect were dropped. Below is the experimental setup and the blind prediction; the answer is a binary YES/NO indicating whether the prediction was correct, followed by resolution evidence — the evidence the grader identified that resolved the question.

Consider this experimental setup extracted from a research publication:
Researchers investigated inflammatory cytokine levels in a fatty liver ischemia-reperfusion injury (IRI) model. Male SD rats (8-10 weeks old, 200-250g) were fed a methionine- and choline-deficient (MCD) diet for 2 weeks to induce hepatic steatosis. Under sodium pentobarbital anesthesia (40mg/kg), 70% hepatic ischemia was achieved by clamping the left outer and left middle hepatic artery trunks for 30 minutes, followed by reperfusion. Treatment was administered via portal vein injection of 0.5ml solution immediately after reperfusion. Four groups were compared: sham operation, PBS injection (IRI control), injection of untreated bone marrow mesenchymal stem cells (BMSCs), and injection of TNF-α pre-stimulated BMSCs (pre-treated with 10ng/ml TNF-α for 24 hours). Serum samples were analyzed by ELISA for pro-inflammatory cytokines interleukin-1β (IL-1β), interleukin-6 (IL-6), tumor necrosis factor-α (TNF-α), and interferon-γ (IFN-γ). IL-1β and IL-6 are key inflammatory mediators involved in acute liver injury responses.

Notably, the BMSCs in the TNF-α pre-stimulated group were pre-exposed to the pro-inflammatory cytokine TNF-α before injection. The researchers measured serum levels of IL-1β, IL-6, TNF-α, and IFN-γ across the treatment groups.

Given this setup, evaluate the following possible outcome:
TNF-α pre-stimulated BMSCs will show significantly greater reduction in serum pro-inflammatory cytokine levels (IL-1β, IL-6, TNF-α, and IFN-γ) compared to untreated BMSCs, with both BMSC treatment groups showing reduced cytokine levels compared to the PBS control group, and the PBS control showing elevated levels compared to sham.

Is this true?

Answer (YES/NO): NO